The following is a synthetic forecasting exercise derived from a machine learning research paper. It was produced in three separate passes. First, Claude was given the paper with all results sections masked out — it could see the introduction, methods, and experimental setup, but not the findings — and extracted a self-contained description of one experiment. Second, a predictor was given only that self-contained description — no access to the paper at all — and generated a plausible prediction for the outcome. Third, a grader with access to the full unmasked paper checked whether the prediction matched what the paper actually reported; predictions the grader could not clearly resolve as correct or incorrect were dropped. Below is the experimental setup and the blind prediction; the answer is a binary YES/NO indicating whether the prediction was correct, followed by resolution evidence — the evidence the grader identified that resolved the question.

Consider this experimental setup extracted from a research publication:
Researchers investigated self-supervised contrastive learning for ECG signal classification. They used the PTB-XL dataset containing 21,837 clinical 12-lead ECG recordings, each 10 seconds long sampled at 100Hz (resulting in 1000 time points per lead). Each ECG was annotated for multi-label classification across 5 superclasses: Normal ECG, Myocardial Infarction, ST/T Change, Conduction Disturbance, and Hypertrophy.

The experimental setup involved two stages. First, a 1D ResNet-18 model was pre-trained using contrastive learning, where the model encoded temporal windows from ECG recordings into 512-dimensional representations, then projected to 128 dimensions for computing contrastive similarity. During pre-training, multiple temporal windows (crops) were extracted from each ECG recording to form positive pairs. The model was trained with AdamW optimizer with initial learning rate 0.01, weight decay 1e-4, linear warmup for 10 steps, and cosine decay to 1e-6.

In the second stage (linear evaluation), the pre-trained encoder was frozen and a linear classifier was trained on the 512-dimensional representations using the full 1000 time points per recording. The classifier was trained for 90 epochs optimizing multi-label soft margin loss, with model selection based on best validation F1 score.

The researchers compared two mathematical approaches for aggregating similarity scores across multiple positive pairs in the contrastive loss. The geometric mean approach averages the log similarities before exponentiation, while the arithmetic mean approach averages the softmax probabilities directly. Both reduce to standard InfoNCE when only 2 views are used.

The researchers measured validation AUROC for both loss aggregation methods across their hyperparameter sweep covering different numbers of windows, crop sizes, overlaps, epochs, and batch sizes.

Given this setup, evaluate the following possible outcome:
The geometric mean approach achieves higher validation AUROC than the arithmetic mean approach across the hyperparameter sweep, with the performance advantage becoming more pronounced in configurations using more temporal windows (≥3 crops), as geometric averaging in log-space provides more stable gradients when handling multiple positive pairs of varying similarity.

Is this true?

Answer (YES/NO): NO